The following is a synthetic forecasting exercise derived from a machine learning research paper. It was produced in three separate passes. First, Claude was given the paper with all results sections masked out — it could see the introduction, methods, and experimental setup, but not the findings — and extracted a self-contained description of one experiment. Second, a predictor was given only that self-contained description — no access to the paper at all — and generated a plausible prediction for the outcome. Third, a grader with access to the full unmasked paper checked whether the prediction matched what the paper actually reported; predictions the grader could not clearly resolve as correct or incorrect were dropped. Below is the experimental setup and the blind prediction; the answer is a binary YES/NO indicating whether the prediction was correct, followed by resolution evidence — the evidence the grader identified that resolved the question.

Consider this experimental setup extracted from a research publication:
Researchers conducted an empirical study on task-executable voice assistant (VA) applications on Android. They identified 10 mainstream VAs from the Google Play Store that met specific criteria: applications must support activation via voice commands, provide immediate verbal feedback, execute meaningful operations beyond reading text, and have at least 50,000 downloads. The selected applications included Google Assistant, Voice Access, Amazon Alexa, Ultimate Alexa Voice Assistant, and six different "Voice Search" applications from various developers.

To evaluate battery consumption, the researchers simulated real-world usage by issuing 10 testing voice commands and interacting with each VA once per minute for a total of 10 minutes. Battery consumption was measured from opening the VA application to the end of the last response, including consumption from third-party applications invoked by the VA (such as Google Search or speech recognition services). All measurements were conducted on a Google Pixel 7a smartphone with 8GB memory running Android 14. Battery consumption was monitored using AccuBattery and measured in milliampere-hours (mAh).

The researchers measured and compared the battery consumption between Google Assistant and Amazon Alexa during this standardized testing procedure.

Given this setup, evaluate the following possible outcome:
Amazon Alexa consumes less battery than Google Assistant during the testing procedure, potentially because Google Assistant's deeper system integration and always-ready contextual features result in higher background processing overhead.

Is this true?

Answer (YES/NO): NO